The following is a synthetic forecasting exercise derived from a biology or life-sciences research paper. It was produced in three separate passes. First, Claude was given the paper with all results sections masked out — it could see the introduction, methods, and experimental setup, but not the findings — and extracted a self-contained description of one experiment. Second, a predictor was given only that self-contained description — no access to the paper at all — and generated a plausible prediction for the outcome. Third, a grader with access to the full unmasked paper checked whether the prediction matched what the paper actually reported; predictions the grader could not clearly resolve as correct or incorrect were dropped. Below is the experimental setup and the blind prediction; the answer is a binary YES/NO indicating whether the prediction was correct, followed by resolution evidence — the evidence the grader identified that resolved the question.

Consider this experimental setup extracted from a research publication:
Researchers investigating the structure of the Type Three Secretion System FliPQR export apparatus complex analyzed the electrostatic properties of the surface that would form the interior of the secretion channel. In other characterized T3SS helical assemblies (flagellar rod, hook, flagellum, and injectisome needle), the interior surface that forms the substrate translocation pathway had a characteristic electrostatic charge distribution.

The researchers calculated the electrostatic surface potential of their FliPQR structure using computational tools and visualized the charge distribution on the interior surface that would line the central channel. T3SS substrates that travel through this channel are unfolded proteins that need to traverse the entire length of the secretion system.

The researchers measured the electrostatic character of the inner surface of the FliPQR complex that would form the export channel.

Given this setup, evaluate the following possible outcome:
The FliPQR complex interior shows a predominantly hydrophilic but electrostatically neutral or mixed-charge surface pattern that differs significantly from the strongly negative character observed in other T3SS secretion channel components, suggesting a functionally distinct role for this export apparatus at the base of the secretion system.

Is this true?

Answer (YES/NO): NO